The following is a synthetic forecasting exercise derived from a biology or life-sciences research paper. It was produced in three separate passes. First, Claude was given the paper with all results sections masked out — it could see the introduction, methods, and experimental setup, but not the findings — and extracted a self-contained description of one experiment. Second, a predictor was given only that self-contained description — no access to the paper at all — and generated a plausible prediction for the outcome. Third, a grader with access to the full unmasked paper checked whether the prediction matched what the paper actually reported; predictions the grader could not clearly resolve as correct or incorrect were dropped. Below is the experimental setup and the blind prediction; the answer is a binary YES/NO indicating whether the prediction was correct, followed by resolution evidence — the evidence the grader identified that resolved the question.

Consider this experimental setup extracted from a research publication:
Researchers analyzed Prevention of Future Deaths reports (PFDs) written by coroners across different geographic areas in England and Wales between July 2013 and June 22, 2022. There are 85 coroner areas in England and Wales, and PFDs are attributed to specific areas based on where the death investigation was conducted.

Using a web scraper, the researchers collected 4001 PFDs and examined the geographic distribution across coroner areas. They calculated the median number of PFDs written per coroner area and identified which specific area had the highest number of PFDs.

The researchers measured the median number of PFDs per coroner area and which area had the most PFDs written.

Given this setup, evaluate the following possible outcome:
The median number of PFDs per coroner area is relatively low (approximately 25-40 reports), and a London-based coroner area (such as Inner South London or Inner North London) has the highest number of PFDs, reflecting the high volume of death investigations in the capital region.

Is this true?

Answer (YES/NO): NO